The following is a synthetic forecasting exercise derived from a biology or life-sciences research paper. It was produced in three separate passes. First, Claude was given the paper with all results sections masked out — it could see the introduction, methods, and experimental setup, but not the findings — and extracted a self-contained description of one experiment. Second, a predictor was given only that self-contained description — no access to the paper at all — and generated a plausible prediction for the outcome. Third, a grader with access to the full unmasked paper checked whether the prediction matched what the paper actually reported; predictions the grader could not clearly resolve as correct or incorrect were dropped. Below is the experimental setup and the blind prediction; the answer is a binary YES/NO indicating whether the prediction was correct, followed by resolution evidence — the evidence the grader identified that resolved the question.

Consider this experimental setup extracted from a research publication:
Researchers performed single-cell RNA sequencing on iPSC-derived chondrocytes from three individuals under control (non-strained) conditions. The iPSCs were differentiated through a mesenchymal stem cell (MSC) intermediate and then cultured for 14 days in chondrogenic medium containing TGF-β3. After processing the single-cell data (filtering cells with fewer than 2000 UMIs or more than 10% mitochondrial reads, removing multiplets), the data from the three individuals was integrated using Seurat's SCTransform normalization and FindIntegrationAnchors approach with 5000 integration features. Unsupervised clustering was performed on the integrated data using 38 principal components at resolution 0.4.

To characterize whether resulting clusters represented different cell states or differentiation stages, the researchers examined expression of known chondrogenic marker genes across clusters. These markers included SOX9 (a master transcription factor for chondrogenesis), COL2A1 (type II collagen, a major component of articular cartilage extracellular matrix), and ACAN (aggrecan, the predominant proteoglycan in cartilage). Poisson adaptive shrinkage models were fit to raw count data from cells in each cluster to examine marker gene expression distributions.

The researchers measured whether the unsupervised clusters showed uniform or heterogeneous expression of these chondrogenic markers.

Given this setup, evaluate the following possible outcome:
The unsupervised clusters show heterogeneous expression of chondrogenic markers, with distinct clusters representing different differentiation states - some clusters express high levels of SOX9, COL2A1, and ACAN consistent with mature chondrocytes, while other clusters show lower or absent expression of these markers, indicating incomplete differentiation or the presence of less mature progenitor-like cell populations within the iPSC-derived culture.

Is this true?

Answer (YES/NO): NO